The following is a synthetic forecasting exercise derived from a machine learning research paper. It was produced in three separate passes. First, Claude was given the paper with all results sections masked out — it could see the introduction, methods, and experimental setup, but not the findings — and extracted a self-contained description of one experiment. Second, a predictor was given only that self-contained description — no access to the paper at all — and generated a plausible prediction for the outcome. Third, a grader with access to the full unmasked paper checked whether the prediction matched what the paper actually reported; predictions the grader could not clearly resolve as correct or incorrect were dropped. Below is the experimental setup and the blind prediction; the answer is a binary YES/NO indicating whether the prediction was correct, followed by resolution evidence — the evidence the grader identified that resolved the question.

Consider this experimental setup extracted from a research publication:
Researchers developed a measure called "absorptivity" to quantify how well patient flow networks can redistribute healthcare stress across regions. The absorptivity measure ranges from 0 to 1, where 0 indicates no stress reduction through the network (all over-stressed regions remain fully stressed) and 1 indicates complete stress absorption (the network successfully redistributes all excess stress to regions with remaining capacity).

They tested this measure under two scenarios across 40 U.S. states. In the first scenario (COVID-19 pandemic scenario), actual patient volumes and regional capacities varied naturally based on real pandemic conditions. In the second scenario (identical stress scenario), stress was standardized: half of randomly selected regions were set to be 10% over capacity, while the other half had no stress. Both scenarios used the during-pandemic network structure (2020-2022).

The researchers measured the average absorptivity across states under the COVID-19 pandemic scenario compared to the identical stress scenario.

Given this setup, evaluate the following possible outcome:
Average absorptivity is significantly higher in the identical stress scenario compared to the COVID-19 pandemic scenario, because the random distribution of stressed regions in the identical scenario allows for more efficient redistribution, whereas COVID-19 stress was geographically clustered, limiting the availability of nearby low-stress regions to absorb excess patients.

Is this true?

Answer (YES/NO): NO